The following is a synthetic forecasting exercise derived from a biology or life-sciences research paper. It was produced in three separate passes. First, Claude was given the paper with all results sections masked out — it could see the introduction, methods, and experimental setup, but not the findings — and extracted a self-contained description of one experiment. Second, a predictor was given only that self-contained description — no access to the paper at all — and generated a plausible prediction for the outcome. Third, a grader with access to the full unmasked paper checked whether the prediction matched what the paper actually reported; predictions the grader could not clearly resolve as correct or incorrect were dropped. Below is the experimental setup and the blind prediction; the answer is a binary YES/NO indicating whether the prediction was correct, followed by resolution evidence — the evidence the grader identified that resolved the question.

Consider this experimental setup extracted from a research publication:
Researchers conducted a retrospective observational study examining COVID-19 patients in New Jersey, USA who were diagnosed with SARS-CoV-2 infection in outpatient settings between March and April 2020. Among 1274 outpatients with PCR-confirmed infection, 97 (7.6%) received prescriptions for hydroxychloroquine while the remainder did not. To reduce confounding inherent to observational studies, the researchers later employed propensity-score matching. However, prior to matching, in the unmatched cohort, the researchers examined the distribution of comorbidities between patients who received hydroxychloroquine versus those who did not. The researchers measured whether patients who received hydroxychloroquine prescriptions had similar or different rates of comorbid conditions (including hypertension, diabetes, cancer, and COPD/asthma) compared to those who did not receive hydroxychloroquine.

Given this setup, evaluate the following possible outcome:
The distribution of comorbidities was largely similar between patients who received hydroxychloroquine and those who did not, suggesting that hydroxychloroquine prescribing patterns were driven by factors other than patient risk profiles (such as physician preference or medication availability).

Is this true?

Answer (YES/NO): NO